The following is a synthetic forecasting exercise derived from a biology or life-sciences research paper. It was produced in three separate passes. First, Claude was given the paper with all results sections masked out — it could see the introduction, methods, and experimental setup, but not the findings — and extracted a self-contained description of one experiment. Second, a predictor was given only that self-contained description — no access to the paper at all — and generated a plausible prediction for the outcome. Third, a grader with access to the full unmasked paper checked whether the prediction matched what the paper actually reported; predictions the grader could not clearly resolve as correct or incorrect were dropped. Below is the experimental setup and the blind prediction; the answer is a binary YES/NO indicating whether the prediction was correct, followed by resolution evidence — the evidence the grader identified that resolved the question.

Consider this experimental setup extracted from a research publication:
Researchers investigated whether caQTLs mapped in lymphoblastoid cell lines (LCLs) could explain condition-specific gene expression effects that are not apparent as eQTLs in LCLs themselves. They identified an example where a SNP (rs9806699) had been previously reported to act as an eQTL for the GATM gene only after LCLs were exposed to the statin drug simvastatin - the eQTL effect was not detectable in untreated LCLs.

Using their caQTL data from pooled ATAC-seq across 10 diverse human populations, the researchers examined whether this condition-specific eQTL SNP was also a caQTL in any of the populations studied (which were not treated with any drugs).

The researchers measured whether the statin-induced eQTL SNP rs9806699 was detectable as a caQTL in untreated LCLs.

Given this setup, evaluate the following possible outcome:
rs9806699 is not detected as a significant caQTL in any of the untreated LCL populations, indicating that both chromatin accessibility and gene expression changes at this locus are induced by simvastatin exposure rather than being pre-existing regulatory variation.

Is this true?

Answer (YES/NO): NO